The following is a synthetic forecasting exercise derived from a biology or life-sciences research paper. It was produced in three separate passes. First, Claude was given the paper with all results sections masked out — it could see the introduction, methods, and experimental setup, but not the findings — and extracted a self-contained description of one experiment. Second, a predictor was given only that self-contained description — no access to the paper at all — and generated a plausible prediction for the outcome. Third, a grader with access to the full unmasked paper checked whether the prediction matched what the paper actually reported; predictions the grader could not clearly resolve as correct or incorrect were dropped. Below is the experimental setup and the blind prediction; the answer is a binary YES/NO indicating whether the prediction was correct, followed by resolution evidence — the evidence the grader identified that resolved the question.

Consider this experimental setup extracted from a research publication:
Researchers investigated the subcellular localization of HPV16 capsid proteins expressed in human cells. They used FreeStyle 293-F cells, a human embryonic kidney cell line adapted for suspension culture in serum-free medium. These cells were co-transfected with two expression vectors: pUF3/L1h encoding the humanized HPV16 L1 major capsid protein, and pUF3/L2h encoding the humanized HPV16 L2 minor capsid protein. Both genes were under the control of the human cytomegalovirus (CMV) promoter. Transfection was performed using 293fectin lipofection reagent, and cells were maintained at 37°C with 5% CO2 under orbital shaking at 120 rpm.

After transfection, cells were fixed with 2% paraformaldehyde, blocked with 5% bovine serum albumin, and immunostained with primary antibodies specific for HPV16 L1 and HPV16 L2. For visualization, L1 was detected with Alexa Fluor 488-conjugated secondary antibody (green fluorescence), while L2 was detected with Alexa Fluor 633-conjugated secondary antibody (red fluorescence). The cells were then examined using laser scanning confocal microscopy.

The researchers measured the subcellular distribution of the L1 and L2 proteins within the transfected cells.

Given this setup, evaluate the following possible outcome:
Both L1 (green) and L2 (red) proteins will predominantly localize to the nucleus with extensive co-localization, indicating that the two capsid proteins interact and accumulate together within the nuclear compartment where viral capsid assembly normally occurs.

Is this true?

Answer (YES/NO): NO